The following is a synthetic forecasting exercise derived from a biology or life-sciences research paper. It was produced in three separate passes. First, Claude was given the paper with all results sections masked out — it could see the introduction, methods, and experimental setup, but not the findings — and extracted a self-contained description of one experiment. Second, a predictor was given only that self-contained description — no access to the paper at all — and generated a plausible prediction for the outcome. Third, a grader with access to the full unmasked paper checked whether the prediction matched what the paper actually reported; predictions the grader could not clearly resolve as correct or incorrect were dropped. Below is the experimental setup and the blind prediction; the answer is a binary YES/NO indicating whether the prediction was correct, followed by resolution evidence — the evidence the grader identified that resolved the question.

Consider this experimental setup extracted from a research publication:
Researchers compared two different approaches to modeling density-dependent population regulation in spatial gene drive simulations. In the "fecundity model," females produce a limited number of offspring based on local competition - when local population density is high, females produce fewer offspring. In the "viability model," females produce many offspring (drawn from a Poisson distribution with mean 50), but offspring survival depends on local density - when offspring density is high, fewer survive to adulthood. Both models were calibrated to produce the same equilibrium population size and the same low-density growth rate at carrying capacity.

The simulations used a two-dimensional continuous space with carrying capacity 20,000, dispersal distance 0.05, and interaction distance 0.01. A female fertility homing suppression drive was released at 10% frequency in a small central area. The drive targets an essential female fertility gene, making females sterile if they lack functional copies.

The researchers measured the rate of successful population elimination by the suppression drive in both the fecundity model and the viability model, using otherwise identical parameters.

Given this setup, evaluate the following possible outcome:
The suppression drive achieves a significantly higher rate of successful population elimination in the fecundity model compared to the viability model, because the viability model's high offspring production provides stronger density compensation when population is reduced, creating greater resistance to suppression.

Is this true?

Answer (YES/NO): NO